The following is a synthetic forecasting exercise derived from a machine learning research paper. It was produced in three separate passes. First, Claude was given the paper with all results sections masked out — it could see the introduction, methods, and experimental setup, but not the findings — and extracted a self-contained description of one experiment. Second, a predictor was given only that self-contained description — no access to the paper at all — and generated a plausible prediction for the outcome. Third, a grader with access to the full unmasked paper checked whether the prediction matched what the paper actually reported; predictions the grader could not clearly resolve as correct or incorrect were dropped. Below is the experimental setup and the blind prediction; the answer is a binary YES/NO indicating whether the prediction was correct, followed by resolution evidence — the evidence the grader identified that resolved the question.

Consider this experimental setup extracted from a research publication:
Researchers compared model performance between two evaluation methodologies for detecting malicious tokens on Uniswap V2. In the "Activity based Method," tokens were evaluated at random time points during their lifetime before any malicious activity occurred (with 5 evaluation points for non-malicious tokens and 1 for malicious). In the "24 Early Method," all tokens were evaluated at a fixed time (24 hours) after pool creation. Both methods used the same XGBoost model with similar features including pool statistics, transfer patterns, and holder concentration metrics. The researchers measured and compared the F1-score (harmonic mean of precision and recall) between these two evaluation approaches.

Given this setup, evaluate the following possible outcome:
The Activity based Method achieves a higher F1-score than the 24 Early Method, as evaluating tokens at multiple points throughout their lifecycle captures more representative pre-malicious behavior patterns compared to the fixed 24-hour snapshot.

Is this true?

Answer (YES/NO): YES